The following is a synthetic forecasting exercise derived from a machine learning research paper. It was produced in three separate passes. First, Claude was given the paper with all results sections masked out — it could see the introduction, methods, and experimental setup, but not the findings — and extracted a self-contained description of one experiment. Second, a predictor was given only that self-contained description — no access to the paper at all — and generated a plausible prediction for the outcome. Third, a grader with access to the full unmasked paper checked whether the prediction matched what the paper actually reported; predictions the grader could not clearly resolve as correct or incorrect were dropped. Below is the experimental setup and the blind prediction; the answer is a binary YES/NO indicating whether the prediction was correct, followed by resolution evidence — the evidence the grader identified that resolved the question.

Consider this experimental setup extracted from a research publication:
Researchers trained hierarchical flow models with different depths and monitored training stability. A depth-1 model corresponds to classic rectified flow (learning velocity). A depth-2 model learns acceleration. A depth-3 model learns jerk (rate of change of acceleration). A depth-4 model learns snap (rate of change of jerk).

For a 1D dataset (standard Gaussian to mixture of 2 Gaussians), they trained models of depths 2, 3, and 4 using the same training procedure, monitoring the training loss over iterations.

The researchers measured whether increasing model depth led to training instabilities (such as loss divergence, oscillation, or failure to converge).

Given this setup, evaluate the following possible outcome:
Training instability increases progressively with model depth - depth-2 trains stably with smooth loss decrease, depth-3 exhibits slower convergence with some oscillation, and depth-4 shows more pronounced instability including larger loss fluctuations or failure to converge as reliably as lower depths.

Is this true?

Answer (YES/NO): NO